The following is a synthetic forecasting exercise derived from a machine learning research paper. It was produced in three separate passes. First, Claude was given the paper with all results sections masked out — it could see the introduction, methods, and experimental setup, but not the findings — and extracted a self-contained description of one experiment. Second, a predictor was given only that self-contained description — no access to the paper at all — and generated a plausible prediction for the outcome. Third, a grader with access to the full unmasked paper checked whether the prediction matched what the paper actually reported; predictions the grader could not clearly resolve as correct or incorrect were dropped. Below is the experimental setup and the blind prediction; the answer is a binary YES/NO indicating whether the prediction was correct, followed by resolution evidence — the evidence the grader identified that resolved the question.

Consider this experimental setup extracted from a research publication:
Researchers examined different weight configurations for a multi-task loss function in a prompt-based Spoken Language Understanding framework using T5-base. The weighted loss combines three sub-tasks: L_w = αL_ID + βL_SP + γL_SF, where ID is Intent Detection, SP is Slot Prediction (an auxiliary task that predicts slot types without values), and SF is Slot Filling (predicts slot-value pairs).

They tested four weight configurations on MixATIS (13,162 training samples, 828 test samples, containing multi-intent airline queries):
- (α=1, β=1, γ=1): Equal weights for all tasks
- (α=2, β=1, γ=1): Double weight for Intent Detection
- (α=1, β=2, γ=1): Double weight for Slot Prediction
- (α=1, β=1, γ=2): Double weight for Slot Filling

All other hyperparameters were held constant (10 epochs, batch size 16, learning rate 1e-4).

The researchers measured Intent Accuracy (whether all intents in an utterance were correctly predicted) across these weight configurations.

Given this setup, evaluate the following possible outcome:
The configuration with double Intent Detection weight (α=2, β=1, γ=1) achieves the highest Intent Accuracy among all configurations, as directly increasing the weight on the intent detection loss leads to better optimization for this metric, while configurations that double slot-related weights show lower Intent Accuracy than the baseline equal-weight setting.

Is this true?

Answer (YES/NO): NO